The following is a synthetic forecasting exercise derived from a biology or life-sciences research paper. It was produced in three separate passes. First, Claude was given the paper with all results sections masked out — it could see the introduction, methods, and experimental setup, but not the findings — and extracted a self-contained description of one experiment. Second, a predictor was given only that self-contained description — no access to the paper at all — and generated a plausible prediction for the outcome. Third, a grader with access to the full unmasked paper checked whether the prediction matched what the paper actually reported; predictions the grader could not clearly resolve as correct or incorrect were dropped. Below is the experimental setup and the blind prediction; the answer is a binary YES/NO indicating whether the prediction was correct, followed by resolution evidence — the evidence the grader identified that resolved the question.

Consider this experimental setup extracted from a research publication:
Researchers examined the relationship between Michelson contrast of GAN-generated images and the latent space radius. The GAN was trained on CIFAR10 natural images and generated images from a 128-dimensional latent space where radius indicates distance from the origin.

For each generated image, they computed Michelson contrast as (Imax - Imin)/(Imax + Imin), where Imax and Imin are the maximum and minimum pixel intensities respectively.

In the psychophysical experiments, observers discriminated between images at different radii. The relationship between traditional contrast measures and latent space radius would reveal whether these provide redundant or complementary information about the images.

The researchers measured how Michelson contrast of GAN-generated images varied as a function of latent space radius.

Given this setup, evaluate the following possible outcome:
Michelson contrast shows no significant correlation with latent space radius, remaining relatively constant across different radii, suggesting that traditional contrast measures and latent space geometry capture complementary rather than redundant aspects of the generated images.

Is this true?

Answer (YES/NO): NO